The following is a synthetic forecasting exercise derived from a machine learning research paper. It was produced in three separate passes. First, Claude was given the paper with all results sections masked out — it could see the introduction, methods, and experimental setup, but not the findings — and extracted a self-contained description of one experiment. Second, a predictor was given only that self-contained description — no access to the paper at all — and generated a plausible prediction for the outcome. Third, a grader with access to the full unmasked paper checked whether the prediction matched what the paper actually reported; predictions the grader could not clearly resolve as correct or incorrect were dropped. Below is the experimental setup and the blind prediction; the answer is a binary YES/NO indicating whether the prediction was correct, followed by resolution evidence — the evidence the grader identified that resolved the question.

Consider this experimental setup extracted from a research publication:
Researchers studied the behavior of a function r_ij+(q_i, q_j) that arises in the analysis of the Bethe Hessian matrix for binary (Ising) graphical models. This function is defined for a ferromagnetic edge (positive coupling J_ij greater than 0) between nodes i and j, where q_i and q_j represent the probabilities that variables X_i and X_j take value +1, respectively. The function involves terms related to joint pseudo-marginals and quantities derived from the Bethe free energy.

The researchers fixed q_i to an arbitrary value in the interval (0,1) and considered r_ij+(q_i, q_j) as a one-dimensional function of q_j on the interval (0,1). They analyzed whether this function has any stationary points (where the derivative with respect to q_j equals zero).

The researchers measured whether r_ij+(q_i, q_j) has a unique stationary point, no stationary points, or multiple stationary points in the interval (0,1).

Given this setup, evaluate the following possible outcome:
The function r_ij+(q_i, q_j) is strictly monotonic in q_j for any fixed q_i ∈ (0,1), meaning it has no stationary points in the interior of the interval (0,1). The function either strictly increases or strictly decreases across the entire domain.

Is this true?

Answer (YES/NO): NO